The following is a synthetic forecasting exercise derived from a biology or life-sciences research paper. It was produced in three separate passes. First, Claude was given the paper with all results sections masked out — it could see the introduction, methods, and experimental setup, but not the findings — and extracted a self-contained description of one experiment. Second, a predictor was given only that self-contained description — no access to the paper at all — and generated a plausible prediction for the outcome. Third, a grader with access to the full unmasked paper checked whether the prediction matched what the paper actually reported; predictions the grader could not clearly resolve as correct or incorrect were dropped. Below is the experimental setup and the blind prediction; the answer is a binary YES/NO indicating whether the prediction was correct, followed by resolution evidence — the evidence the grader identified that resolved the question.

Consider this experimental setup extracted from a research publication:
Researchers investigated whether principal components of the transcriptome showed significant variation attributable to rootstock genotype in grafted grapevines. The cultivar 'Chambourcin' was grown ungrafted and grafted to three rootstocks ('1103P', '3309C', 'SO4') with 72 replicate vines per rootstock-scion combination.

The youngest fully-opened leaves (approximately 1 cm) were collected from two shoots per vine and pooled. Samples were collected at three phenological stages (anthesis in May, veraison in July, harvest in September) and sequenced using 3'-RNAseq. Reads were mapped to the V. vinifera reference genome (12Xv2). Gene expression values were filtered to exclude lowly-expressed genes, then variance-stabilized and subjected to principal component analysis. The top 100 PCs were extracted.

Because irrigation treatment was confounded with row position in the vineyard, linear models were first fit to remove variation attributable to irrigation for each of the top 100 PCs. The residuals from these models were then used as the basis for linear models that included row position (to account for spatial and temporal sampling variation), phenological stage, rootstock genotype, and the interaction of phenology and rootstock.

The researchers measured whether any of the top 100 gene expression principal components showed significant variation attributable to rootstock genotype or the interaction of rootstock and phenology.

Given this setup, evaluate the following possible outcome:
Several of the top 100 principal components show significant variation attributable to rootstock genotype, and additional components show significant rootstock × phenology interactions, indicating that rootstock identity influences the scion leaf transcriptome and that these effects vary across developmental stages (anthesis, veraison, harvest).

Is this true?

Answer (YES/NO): NO